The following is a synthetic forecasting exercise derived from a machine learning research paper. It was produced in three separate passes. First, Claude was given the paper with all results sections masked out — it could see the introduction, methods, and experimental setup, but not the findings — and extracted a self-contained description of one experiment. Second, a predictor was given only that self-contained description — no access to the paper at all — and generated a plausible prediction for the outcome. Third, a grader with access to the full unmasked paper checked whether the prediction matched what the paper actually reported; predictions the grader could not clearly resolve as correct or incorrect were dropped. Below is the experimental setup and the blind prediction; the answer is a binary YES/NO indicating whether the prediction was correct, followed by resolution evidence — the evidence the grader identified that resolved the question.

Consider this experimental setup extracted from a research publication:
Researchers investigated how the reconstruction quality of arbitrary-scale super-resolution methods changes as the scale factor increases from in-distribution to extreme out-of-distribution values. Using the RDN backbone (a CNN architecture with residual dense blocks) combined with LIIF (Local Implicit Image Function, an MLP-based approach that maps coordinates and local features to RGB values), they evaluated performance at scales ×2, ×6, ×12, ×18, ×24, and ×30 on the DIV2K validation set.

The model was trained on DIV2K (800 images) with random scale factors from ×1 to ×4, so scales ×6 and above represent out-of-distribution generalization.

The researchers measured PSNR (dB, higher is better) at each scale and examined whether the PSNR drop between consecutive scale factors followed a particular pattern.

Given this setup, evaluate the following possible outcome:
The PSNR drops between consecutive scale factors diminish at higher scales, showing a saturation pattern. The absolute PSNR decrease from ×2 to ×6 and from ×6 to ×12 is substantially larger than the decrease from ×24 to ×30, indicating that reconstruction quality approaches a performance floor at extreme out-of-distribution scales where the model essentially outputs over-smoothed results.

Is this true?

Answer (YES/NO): YES